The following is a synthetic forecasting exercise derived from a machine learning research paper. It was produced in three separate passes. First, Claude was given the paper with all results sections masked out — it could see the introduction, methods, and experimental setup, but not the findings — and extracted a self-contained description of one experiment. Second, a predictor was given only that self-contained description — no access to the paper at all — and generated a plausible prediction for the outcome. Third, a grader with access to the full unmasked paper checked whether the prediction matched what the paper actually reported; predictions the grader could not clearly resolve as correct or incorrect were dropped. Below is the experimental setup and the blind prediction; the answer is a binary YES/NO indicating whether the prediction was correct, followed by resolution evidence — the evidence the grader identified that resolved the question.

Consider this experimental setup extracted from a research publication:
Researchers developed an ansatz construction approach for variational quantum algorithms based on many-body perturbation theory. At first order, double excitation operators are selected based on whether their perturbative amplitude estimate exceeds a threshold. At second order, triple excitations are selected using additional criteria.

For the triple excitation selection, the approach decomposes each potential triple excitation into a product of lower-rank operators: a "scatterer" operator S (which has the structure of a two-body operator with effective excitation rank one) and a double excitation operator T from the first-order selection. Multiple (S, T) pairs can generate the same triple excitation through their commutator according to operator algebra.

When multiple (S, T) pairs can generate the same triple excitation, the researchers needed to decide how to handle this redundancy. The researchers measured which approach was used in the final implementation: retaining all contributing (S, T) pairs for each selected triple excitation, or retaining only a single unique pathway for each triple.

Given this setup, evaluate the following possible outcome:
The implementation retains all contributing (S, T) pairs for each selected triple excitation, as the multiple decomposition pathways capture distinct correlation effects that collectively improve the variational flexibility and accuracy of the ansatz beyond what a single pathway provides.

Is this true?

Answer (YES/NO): NO